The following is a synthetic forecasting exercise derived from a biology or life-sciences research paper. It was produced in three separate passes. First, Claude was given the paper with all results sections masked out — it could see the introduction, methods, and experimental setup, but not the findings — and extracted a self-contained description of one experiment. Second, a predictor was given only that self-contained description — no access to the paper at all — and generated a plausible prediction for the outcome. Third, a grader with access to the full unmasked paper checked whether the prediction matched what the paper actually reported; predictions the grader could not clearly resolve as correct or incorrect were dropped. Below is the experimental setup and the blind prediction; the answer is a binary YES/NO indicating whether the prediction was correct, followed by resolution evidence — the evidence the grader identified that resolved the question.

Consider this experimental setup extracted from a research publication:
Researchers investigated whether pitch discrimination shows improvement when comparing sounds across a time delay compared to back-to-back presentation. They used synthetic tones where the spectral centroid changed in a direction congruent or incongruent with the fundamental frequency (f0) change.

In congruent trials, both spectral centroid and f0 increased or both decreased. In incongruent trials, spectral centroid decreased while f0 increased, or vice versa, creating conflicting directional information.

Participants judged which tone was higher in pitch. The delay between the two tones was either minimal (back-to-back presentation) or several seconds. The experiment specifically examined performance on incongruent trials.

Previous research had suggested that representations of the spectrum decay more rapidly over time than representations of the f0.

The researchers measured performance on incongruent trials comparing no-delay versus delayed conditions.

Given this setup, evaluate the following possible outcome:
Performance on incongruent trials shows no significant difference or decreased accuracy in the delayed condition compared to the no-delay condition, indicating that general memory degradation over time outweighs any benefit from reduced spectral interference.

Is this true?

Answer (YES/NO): NO